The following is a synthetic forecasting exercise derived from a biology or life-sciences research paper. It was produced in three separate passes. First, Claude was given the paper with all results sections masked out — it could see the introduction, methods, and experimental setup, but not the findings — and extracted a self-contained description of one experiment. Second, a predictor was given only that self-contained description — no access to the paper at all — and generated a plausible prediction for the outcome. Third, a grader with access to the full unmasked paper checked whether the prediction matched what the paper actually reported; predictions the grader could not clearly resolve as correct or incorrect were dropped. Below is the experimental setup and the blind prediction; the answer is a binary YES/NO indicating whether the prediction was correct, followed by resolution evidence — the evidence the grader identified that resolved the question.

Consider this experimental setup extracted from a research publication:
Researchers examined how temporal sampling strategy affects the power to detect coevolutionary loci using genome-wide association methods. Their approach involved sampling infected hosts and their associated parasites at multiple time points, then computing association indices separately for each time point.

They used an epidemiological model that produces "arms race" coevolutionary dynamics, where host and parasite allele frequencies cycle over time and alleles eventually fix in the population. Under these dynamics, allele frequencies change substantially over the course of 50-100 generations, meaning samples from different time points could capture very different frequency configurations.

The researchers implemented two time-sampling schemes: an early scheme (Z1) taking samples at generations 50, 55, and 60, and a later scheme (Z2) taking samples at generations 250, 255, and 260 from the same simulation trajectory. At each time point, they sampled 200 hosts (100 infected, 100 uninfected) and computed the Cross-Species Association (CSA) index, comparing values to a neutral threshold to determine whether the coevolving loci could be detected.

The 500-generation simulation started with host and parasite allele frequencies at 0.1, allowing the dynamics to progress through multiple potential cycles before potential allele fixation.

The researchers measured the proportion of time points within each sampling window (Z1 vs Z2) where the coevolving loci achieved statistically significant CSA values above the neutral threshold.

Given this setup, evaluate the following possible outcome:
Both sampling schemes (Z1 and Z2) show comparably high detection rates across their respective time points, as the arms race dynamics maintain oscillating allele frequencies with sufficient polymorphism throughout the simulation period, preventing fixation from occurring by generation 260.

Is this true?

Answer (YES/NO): NO